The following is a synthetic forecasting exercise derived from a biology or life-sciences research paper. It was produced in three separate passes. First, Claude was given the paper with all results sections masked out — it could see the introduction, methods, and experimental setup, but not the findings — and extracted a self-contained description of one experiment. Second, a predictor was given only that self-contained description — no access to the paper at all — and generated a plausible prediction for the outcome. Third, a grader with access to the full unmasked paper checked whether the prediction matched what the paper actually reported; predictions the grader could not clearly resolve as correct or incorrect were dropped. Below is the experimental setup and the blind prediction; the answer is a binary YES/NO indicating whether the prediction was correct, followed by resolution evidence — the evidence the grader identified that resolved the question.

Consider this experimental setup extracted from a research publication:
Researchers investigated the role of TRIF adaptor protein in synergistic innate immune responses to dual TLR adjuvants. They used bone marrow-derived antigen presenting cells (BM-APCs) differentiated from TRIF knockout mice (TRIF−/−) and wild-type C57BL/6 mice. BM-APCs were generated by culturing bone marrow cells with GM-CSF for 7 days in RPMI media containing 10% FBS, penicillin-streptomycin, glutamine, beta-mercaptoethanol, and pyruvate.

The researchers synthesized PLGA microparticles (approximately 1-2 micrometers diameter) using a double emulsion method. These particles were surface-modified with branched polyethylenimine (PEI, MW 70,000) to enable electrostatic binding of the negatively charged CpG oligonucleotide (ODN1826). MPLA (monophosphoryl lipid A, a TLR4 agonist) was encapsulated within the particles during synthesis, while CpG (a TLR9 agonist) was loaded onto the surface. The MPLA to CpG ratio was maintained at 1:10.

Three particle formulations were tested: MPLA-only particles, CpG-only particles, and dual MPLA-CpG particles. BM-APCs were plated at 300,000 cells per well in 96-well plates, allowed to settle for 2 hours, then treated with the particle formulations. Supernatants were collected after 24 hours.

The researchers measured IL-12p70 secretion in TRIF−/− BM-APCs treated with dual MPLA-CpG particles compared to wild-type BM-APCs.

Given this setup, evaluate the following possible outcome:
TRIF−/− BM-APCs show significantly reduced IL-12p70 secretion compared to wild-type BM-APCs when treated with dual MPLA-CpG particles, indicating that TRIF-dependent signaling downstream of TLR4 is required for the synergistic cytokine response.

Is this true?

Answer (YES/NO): YES